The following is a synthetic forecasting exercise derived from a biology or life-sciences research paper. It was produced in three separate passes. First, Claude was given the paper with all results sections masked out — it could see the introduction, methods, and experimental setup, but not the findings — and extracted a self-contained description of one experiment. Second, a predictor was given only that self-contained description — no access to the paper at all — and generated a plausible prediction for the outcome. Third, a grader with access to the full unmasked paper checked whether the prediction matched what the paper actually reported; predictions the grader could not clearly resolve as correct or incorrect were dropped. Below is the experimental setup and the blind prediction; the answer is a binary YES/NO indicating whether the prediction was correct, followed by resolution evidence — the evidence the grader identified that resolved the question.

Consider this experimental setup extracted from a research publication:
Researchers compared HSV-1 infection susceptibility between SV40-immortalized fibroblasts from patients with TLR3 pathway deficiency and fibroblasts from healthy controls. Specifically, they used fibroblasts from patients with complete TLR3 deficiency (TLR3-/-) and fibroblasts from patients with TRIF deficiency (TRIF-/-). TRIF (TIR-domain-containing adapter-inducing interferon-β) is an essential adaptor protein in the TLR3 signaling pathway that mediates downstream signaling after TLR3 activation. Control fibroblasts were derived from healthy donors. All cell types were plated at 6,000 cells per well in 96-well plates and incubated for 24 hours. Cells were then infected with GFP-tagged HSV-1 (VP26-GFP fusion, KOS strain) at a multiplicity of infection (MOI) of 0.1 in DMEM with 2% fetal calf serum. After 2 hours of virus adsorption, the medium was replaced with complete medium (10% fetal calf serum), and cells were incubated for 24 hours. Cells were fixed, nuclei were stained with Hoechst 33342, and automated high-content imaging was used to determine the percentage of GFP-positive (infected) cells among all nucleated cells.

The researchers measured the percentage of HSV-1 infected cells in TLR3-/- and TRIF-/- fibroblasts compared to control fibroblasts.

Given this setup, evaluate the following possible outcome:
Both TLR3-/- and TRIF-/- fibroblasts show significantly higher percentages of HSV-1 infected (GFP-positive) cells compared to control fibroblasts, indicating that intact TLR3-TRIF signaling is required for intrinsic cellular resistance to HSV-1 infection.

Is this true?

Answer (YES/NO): NO